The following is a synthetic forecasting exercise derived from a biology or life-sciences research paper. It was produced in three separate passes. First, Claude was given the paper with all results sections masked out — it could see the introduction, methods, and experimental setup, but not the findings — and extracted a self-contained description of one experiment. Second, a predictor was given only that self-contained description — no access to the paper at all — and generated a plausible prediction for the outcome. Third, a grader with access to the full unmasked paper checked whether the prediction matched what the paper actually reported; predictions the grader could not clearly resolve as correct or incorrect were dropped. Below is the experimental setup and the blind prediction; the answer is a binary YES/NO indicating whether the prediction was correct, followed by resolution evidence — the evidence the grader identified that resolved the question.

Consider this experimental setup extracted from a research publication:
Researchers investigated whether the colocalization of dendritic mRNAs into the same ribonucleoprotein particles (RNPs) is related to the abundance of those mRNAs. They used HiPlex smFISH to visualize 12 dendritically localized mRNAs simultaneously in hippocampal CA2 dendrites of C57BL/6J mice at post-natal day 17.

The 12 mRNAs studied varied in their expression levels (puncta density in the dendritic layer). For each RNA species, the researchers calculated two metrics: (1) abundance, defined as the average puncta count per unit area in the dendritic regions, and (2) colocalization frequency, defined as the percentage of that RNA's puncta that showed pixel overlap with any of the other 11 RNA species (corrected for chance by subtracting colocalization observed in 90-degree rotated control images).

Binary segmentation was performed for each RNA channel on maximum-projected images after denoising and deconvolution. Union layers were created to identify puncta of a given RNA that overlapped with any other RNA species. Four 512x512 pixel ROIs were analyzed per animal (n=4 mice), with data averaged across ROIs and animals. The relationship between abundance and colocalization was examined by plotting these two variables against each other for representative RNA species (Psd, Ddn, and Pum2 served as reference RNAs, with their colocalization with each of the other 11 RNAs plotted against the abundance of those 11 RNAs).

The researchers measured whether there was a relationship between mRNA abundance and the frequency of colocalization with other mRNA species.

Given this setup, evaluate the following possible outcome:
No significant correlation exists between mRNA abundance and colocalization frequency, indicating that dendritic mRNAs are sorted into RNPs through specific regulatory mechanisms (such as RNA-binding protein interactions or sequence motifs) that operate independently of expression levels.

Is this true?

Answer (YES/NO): NO